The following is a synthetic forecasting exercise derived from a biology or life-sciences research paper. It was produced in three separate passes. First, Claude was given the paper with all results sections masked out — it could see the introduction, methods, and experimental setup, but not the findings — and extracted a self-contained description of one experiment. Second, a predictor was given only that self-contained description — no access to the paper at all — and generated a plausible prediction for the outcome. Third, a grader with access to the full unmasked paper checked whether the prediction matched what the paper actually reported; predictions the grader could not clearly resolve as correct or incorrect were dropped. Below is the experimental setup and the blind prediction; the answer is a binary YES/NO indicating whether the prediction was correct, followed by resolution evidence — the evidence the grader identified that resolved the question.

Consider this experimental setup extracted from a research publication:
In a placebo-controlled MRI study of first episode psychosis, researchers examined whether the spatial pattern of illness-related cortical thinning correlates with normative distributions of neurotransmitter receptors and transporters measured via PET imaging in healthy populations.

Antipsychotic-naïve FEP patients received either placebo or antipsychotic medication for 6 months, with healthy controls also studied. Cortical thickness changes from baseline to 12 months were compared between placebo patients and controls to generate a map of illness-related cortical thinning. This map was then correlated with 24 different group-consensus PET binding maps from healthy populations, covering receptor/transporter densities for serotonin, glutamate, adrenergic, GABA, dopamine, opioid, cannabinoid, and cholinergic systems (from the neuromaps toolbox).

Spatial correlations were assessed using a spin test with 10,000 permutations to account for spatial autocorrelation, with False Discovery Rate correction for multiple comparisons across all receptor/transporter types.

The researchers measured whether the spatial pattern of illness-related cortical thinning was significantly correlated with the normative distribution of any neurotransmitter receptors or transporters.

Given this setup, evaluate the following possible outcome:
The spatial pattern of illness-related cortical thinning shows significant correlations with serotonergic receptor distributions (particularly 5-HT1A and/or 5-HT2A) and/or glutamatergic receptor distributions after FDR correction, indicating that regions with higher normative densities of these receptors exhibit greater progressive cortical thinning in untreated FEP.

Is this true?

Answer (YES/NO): NO